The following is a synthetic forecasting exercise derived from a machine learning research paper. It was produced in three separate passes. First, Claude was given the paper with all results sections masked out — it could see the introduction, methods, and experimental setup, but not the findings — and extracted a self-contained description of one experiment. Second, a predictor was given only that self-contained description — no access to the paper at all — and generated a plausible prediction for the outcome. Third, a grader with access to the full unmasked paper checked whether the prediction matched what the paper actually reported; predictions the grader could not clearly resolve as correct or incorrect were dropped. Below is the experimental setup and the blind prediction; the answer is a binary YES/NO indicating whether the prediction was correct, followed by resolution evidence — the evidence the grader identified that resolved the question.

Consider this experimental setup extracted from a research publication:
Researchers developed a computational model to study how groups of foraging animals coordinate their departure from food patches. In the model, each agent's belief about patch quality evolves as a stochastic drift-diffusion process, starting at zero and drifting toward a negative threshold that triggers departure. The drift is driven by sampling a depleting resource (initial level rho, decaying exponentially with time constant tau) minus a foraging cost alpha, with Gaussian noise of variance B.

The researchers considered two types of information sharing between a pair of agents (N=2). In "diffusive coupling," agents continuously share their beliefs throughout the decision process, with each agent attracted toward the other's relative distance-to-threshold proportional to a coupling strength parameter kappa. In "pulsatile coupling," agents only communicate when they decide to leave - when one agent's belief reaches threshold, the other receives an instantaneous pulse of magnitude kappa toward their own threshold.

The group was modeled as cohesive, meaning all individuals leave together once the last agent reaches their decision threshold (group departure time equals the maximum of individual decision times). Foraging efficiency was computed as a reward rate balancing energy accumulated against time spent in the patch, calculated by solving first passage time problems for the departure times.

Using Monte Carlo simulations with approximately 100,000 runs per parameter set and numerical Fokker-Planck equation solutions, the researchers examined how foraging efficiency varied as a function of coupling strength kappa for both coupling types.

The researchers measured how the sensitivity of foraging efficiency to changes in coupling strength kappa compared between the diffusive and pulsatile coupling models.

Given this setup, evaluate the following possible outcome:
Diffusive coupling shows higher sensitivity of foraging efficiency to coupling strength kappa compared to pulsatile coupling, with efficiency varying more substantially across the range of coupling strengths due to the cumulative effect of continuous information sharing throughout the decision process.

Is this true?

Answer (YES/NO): NO